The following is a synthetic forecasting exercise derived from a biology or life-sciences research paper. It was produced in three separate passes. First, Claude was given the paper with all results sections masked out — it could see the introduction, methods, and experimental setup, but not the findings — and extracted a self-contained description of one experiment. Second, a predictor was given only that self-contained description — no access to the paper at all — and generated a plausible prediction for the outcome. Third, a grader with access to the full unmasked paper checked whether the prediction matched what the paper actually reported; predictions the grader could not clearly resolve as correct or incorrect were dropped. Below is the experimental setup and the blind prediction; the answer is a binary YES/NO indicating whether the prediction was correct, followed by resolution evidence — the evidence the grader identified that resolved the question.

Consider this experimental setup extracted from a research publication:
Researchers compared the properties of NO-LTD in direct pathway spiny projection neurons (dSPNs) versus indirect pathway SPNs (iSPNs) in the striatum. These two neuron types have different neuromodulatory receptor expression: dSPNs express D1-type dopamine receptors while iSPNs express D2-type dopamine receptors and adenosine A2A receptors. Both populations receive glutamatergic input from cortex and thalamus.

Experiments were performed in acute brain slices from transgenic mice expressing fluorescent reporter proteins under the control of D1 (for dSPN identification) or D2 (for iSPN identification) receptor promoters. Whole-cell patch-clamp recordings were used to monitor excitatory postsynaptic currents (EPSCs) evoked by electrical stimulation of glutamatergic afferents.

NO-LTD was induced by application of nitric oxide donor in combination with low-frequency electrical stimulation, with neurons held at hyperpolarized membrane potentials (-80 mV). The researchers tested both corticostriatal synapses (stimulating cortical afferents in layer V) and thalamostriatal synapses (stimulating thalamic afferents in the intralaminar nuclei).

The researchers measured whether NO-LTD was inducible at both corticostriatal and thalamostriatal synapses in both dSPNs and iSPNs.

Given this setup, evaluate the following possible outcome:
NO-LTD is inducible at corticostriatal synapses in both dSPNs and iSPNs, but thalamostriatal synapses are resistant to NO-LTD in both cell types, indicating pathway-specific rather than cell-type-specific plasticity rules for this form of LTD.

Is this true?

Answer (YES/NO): NO